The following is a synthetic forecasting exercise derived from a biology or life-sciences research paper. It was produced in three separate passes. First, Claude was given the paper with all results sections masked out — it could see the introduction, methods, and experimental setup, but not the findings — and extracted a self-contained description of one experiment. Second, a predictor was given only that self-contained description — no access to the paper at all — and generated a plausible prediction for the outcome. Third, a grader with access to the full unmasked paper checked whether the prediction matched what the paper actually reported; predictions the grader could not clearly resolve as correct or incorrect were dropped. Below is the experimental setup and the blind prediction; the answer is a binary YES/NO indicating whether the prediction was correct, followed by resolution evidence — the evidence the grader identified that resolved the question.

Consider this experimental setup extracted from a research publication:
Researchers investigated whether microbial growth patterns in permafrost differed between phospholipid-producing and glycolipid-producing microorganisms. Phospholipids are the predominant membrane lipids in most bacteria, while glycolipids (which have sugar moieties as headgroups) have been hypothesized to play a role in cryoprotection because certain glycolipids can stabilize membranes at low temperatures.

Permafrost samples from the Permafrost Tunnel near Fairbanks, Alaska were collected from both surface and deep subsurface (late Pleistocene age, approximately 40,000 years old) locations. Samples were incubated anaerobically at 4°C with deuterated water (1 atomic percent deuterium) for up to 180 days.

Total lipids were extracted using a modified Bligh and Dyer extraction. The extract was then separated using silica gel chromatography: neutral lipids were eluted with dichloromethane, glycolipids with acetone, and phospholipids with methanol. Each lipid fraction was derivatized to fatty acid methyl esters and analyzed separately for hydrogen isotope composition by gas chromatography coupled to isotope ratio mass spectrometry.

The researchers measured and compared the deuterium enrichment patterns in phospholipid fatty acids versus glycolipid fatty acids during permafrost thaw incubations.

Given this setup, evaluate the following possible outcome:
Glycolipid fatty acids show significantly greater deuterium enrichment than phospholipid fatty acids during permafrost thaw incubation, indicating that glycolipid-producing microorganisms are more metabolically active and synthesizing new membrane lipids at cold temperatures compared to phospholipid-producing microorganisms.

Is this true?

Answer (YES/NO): NO